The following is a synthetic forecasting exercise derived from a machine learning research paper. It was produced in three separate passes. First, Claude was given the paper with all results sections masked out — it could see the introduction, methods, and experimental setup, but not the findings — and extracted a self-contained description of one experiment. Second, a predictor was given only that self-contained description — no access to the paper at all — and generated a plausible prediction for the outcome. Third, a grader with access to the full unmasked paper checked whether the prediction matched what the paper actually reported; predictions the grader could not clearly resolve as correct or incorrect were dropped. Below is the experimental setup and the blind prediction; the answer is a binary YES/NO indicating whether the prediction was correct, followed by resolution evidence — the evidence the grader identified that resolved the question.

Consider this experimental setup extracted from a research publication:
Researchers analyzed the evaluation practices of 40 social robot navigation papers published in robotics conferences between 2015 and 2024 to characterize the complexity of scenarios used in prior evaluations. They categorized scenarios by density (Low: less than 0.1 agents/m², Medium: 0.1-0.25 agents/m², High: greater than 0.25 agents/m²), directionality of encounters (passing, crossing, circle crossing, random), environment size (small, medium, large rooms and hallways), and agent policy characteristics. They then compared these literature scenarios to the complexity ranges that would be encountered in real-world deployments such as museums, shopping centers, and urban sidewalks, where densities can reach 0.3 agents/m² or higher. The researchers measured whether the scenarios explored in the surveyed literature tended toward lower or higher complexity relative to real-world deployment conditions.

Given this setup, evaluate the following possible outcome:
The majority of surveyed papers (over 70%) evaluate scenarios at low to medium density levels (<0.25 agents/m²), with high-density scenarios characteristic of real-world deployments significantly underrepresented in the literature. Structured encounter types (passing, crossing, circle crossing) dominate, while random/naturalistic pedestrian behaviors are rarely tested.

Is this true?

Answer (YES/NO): YES